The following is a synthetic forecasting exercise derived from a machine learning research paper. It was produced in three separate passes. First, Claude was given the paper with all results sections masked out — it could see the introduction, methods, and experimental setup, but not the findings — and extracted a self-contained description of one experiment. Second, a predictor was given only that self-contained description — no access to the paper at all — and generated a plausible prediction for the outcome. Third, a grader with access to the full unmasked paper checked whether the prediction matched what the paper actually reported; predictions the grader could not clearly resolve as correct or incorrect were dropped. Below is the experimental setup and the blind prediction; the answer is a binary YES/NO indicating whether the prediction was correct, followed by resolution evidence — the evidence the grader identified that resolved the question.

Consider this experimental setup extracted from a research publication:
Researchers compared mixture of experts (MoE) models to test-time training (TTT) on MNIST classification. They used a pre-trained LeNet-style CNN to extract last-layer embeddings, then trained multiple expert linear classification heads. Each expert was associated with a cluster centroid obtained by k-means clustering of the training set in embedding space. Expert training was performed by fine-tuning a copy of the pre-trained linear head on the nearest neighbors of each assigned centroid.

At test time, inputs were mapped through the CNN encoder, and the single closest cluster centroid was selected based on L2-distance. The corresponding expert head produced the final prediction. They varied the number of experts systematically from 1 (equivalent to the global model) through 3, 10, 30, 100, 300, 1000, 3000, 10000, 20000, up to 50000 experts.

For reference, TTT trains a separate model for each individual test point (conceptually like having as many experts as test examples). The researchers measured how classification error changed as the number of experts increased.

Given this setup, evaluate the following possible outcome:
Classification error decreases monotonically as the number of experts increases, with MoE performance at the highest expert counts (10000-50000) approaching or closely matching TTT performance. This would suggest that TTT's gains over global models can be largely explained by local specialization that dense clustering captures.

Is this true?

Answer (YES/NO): YES